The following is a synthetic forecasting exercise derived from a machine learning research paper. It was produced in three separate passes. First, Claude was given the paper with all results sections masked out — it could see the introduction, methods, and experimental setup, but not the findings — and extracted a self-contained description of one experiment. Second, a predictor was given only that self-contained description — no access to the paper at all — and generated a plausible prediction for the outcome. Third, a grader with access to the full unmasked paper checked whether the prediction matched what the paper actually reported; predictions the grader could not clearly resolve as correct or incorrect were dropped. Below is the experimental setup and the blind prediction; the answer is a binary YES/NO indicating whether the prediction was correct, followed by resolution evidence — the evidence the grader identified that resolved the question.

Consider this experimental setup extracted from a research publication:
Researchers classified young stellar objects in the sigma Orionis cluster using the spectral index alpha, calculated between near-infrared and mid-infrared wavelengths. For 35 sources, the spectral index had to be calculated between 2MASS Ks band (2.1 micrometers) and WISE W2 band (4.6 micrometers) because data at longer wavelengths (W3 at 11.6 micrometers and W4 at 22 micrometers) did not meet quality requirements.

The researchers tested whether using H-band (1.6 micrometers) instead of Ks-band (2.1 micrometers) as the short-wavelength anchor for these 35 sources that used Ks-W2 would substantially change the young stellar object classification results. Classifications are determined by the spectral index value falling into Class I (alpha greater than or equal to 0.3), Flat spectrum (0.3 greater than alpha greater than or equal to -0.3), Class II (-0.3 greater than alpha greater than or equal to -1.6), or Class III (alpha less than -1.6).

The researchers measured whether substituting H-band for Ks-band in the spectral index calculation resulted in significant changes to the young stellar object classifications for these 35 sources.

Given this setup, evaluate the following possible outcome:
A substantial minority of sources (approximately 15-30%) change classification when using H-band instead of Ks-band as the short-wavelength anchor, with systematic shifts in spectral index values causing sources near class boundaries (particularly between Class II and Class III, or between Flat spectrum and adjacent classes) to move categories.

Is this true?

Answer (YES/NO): NO